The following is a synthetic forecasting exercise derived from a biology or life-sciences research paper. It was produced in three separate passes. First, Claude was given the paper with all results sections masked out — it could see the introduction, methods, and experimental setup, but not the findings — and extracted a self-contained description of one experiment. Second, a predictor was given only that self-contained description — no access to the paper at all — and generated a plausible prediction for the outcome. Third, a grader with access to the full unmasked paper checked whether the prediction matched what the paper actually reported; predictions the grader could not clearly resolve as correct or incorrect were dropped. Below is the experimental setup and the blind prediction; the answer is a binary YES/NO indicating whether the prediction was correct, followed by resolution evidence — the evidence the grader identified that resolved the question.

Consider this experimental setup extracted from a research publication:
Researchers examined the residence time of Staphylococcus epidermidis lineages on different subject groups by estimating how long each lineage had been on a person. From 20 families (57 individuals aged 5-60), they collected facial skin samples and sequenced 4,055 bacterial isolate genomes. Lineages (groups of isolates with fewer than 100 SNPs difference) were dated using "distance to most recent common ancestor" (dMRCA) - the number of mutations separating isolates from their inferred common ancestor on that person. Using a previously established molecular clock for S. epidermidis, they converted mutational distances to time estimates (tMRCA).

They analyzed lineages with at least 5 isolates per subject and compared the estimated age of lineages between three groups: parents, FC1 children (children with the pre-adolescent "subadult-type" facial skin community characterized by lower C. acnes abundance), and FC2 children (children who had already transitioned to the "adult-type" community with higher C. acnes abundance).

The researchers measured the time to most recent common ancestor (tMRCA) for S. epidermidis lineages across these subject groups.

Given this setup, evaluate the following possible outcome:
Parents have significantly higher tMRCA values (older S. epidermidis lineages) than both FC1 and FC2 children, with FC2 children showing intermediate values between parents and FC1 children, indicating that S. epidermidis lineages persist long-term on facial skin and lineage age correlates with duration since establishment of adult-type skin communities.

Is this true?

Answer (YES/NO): NO